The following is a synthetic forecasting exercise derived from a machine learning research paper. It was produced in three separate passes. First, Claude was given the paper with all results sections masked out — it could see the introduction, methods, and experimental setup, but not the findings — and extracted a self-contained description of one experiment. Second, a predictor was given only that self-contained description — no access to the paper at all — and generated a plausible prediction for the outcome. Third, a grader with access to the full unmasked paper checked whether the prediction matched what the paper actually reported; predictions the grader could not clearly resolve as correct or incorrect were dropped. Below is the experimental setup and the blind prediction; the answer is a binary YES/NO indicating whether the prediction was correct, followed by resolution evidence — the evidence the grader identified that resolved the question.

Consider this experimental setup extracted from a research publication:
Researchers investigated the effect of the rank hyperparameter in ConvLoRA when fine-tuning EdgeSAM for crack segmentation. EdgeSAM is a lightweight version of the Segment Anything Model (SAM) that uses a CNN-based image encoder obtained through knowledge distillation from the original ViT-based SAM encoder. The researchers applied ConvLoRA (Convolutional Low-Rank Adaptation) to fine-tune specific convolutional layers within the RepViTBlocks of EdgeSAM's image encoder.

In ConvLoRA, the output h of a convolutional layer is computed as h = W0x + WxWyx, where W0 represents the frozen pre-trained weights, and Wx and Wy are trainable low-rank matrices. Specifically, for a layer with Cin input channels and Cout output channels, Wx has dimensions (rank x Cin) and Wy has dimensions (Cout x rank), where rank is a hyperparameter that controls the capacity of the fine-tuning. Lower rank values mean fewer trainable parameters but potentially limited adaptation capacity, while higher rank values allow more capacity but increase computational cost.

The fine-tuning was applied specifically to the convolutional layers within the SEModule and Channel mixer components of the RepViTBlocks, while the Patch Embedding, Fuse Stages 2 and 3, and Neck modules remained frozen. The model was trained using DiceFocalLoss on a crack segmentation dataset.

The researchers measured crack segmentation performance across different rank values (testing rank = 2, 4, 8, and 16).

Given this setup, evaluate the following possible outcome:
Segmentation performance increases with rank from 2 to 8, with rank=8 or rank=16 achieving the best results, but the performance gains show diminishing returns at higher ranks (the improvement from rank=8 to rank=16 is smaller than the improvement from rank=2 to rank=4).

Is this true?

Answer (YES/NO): NO